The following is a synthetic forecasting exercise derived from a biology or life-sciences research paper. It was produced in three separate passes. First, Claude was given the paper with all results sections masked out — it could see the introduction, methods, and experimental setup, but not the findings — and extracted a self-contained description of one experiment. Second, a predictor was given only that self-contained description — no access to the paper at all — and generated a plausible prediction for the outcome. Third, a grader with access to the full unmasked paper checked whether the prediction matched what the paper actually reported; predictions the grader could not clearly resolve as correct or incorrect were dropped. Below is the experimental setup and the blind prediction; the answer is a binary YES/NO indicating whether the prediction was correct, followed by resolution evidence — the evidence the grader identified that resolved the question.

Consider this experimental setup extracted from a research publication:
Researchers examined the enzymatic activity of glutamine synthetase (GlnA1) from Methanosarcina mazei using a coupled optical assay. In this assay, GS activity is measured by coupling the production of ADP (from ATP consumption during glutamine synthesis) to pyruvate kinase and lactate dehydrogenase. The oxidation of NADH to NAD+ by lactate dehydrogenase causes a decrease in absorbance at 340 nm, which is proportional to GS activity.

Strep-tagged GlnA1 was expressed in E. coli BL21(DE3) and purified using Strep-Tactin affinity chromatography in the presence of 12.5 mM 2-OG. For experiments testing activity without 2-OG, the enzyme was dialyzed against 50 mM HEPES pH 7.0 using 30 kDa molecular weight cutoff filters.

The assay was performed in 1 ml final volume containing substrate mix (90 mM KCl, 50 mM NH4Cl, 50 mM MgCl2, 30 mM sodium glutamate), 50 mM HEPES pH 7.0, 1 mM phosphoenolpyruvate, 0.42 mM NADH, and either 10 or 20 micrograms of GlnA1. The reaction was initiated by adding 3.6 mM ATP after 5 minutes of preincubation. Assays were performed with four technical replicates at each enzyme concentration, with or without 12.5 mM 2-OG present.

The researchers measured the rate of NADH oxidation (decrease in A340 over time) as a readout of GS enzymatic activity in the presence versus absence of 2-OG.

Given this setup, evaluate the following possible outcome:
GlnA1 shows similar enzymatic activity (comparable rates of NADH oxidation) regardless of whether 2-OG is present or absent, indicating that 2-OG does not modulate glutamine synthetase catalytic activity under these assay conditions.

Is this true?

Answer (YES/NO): NO